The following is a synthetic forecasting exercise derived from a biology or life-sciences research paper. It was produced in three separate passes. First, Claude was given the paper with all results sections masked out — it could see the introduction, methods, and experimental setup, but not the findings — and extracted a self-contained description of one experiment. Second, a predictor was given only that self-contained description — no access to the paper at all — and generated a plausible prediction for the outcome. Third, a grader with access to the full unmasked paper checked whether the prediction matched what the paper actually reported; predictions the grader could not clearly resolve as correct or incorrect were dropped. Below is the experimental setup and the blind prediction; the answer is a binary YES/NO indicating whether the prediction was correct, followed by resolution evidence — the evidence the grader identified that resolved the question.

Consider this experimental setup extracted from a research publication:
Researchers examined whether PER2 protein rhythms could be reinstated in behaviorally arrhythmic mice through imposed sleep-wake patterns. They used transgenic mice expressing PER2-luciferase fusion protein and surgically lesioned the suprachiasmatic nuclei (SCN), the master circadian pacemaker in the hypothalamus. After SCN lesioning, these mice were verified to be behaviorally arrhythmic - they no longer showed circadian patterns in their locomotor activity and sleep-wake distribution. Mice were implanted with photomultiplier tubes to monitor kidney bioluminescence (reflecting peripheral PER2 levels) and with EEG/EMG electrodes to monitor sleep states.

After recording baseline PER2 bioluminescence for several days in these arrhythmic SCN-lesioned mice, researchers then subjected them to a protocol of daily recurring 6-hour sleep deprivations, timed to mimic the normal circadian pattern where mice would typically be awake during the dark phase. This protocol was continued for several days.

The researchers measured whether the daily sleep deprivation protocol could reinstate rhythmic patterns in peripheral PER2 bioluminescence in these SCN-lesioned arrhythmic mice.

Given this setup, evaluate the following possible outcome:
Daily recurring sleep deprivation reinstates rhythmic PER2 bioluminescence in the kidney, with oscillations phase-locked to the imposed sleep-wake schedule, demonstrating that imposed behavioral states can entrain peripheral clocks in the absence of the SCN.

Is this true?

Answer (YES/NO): YES